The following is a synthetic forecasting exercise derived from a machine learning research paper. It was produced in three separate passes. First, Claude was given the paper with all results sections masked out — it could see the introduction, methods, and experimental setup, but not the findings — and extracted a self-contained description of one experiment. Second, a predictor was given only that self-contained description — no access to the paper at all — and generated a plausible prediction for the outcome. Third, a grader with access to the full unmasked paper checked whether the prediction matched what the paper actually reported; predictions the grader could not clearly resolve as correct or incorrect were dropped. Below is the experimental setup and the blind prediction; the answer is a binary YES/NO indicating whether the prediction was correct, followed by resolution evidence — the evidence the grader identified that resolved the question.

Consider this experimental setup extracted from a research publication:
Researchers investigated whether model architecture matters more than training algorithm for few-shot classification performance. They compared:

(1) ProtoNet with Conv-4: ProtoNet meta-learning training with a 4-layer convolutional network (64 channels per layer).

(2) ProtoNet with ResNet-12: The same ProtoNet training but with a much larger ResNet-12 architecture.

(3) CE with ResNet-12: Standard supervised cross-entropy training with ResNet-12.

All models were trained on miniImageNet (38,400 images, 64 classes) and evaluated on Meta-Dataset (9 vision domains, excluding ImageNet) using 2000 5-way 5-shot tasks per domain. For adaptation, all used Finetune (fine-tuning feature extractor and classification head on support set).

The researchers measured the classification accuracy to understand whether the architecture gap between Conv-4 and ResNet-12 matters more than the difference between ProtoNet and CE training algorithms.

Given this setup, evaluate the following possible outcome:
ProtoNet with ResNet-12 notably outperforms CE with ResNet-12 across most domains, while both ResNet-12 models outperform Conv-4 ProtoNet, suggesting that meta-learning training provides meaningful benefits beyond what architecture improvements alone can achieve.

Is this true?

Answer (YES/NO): NO